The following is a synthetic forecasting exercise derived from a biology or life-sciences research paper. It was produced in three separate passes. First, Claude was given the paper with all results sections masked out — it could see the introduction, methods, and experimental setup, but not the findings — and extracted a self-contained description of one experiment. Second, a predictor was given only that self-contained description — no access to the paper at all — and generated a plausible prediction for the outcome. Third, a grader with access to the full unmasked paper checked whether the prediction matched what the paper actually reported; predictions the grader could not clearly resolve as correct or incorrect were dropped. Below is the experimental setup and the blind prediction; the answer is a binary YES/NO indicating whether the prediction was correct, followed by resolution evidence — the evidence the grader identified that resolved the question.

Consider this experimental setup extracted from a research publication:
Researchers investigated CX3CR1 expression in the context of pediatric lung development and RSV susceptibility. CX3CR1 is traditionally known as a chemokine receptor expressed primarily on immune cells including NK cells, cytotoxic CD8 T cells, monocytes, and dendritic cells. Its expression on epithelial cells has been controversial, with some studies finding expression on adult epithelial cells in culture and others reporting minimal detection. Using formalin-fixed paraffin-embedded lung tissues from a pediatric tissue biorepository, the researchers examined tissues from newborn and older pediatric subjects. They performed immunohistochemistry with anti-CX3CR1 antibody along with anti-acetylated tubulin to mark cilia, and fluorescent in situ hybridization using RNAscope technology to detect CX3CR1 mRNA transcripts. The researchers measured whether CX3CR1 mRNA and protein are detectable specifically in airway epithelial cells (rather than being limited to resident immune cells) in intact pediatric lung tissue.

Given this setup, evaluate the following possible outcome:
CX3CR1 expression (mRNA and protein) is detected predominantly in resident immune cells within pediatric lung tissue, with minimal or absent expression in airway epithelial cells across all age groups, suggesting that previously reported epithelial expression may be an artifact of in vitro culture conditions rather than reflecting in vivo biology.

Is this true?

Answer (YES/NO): NO